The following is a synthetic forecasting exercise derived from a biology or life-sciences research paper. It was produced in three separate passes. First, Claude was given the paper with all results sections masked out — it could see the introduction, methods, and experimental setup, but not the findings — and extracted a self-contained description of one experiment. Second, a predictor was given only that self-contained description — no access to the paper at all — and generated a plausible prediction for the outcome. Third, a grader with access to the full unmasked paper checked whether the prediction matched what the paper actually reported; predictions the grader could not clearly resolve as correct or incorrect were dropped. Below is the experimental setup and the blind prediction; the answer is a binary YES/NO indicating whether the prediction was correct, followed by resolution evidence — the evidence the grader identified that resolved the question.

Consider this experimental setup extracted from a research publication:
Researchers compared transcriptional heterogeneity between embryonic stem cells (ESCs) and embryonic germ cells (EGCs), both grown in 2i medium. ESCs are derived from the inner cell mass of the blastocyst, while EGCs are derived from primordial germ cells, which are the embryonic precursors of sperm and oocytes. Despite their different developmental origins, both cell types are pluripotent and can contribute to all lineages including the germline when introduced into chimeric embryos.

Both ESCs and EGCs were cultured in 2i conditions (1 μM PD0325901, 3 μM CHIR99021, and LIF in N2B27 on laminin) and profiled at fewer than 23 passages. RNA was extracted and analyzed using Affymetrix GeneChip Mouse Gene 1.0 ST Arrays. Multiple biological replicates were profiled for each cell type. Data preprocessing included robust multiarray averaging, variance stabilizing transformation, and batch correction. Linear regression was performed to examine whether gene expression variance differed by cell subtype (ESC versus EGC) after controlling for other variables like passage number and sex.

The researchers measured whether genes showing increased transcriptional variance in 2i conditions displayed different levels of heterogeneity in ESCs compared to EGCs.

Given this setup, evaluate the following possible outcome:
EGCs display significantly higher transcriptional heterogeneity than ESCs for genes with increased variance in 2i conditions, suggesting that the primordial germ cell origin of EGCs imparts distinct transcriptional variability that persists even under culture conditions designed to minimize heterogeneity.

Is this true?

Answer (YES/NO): NO